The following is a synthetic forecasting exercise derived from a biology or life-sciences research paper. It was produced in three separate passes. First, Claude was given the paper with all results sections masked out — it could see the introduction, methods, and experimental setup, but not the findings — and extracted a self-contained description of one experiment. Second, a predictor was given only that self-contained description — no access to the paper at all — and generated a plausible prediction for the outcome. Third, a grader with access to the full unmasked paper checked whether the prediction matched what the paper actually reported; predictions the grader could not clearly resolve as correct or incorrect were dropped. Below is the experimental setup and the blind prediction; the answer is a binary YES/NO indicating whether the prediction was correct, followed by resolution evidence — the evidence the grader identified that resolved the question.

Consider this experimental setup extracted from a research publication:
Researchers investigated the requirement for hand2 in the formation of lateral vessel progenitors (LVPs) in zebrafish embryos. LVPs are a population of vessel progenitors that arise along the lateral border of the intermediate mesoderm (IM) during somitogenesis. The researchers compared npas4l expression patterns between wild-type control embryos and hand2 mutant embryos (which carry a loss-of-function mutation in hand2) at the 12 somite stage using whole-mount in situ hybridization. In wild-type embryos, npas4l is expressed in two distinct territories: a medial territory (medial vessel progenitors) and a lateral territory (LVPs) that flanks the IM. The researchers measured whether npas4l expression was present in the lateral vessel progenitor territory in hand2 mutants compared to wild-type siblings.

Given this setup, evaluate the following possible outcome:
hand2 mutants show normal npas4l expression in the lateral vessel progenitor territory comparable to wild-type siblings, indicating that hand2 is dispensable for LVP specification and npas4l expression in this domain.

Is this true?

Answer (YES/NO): NO